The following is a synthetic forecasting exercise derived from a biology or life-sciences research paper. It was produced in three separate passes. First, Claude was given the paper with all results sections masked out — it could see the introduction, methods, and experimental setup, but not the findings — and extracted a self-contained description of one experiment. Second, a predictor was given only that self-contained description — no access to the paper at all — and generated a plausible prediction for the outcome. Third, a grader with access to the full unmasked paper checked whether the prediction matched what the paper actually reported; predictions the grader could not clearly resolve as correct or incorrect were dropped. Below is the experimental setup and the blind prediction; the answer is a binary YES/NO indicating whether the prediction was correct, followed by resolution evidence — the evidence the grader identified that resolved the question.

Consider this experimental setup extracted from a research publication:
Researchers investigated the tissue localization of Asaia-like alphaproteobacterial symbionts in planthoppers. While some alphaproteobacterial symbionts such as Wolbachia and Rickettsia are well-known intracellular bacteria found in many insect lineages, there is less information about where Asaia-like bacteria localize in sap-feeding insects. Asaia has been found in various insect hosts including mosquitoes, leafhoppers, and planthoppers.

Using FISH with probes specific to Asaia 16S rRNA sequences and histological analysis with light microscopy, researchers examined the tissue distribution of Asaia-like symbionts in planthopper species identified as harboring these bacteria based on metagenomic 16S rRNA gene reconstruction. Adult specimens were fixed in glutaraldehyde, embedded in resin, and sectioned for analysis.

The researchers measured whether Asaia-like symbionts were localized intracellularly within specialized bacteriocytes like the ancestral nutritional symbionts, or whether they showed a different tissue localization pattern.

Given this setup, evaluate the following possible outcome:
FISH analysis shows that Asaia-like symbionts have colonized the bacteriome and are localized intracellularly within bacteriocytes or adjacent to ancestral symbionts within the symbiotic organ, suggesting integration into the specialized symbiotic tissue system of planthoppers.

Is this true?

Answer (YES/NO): NO